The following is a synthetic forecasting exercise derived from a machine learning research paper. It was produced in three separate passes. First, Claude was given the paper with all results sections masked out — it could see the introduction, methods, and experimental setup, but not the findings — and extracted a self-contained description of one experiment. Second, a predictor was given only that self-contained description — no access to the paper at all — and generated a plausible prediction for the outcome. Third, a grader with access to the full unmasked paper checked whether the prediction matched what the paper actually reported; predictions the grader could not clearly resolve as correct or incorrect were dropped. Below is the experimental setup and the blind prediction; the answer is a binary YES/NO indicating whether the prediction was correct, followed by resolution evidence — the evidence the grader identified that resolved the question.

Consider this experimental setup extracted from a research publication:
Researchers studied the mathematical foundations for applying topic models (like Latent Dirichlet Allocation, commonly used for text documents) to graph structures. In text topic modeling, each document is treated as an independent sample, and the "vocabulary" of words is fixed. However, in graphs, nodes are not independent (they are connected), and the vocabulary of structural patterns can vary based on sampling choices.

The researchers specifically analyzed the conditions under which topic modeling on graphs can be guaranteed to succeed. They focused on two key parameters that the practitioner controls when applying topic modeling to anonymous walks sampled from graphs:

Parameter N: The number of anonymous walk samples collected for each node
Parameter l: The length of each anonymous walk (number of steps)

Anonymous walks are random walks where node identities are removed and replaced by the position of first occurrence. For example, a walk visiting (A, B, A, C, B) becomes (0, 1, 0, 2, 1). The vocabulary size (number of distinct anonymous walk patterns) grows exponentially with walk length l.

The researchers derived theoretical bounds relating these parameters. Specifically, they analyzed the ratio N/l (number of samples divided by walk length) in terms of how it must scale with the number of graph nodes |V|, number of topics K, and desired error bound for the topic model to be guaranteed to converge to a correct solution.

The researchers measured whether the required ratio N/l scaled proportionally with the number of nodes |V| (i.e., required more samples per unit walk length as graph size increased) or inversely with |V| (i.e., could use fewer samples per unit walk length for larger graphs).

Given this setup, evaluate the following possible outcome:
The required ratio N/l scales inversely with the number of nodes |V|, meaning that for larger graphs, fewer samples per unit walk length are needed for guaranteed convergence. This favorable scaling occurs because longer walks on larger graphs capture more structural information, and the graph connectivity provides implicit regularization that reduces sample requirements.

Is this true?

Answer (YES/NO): YES